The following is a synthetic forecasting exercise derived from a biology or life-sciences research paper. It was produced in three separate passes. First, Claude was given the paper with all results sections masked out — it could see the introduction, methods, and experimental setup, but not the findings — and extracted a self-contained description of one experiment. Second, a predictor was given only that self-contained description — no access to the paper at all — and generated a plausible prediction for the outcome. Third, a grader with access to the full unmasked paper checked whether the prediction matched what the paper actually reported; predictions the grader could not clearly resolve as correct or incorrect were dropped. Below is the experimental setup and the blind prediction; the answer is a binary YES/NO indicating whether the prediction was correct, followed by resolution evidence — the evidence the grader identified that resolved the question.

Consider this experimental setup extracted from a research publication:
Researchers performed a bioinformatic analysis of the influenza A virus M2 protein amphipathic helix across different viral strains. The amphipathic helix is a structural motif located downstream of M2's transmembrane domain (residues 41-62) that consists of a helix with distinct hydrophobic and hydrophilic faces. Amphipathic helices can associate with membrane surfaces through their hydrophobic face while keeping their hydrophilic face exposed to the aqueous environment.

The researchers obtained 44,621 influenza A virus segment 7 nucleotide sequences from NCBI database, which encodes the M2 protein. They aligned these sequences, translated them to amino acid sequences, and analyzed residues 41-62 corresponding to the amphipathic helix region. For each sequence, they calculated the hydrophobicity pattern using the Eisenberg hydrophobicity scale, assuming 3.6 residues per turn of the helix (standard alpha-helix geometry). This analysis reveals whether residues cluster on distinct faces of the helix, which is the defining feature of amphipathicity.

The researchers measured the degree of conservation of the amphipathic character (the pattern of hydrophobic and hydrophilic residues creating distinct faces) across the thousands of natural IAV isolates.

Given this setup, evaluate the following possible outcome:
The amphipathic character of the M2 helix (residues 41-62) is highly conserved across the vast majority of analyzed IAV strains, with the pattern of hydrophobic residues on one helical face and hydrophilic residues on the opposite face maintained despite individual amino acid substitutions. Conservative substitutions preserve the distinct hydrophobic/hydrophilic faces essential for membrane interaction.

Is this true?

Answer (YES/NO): NO